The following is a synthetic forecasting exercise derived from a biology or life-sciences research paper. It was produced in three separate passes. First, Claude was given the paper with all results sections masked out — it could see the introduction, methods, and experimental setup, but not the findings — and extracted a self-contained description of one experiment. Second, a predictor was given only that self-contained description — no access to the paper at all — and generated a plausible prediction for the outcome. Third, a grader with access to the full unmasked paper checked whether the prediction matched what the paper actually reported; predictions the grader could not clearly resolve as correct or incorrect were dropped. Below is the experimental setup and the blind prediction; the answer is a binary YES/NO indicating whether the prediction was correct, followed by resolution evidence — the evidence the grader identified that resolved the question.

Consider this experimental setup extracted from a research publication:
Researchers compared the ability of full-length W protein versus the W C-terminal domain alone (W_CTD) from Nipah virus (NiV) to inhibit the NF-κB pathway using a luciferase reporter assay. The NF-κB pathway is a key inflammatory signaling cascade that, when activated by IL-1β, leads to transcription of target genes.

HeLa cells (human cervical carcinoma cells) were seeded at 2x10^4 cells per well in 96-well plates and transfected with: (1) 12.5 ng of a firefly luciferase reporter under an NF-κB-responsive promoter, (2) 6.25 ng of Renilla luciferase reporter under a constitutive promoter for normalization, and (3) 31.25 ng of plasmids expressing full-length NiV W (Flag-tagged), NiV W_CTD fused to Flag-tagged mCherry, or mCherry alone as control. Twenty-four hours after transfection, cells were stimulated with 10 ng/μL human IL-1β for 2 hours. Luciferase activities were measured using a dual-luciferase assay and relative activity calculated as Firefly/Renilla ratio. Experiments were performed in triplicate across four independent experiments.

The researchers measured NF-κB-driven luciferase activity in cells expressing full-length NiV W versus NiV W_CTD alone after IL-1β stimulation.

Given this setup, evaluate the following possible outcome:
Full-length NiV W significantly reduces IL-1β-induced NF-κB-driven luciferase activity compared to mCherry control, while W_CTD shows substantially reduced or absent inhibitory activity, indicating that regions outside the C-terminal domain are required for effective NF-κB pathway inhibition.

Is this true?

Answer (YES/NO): NO